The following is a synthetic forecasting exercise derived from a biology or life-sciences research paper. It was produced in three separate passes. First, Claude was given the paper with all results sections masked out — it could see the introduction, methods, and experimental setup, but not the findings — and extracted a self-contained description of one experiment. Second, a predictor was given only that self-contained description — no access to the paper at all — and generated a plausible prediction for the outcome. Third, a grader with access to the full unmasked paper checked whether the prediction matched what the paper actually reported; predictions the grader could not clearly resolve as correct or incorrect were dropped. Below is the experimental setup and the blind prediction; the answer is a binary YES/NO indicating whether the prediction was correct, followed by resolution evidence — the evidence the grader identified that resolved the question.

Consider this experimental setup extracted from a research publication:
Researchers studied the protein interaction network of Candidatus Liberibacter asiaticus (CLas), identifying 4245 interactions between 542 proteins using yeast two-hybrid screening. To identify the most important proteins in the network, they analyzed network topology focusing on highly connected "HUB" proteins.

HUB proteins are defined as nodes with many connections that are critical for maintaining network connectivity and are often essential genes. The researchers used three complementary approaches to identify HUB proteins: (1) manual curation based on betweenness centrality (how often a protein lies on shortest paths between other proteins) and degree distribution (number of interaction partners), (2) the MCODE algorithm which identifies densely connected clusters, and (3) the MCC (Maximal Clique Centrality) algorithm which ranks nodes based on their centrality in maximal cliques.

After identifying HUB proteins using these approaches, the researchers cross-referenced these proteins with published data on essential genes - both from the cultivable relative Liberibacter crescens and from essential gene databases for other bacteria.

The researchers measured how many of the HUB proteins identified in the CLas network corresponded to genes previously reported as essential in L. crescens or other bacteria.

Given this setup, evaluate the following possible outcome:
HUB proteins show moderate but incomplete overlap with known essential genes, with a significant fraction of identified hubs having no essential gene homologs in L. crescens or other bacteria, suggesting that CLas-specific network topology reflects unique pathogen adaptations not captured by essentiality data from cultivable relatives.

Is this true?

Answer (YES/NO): NO